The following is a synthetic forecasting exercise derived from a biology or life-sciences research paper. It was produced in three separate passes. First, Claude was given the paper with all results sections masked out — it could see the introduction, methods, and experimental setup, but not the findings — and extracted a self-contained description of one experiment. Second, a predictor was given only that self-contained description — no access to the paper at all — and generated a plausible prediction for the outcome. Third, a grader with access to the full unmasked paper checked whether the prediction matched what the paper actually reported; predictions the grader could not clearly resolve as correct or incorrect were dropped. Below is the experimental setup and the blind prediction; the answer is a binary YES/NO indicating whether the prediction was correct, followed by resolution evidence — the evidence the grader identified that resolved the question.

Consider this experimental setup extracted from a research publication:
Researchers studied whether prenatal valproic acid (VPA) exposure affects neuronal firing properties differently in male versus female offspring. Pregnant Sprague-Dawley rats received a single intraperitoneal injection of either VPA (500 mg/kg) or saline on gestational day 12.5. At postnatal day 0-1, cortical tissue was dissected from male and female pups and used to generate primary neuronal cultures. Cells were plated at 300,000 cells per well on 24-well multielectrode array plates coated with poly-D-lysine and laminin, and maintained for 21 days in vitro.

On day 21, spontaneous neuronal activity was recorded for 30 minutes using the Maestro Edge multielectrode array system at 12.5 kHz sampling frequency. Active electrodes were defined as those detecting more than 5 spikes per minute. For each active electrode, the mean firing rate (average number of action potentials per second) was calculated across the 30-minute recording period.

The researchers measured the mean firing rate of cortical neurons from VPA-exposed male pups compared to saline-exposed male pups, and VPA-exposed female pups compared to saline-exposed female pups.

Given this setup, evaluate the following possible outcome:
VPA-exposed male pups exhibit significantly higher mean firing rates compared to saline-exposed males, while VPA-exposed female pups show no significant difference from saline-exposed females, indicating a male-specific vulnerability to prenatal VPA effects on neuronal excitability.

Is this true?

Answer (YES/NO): NO